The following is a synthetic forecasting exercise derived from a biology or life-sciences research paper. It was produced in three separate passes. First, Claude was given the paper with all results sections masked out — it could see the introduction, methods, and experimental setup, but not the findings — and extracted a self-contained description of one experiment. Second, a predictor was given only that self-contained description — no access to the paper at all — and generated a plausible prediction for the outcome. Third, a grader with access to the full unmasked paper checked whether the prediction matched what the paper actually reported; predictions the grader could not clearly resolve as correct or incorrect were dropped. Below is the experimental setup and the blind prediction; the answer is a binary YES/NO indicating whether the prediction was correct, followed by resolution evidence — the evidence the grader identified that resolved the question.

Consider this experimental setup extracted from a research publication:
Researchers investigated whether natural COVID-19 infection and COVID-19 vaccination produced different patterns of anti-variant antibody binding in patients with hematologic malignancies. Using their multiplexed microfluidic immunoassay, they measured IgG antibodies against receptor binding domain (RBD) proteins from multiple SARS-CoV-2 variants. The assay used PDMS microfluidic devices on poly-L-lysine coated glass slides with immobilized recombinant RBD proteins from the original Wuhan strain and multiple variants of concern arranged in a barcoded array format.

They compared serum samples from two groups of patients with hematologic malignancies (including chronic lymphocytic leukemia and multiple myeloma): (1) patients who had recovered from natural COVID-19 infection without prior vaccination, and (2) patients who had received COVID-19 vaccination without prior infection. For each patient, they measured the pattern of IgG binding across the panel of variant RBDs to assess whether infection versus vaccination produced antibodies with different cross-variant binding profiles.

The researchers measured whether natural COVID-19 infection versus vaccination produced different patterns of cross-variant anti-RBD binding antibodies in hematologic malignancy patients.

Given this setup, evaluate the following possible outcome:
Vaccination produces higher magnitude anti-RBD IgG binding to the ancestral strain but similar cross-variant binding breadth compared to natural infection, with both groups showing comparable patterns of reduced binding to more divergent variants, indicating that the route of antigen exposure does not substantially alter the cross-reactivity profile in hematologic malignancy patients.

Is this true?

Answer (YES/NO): NO